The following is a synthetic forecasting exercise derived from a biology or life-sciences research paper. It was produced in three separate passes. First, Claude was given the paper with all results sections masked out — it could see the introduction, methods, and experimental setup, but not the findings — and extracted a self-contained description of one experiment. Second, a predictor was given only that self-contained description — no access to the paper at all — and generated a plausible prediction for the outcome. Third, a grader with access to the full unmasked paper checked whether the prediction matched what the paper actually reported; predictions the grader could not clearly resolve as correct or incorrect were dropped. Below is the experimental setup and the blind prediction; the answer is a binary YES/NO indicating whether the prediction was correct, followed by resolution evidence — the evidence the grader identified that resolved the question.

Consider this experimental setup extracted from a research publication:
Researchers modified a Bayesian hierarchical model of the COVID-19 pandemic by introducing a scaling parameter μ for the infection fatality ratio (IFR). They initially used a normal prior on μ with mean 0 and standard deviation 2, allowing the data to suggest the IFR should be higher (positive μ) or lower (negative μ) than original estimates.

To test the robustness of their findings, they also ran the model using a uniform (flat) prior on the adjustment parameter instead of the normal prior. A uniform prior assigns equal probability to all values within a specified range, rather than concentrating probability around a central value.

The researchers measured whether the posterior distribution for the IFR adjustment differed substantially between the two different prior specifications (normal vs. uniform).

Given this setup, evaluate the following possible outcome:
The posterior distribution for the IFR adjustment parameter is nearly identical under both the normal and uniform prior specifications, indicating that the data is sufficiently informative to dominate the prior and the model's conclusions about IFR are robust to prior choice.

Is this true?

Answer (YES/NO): YES